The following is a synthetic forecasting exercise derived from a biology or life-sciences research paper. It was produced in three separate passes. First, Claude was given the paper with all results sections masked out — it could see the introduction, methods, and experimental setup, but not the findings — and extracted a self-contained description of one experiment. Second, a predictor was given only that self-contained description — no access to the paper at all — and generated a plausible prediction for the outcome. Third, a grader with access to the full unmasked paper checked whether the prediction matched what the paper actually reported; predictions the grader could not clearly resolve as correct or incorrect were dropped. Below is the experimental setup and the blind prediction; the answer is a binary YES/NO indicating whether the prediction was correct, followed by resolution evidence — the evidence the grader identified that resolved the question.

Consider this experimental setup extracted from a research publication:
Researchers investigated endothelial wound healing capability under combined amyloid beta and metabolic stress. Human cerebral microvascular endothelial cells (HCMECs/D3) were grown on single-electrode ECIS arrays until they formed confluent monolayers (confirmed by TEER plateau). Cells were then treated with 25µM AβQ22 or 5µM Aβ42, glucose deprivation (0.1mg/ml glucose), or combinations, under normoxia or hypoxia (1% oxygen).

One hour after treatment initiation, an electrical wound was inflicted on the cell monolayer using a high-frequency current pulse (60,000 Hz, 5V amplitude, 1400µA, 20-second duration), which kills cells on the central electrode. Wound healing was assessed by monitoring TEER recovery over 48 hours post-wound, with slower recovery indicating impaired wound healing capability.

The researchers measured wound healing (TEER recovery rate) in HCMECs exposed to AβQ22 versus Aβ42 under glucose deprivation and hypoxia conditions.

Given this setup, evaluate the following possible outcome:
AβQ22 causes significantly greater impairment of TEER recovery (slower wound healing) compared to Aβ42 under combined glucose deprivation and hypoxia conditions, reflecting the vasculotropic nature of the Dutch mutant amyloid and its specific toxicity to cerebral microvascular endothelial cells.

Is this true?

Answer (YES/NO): YES